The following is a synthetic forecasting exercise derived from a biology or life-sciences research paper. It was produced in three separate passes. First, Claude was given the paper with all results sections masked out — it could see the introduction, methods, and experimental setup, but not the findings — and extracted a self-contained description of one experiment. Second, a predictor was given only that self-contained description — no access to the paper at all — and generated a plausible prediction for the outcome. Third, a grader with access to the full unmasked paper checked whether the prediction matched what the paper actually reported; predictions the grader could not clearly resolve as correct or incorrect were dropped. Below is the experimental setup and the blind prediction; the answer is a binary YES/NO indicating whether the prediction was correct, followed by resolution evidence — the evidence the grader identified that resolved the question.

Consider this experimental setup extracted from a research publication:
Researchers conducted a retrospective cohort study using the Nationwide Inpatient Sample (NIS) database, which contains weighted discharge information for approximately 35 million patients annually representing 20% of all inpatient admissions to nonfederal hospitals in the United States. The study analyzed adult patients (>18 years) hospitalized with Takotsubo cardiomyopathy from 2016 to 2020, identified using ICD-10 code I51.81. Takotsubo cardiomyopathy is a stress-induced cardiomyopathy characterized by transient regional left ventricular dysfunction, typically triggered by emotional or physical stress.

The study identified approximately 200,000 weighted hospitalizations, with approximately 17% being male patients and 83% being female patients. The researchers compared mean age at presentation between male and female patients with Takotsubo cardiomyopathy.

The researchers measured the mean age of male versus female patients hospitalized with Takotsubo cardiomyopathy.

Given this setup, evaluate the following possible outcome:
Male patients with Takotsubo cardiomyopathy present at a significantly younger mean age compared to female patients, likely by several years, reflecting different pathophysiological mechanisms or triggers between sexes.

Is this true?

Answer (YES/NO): YES